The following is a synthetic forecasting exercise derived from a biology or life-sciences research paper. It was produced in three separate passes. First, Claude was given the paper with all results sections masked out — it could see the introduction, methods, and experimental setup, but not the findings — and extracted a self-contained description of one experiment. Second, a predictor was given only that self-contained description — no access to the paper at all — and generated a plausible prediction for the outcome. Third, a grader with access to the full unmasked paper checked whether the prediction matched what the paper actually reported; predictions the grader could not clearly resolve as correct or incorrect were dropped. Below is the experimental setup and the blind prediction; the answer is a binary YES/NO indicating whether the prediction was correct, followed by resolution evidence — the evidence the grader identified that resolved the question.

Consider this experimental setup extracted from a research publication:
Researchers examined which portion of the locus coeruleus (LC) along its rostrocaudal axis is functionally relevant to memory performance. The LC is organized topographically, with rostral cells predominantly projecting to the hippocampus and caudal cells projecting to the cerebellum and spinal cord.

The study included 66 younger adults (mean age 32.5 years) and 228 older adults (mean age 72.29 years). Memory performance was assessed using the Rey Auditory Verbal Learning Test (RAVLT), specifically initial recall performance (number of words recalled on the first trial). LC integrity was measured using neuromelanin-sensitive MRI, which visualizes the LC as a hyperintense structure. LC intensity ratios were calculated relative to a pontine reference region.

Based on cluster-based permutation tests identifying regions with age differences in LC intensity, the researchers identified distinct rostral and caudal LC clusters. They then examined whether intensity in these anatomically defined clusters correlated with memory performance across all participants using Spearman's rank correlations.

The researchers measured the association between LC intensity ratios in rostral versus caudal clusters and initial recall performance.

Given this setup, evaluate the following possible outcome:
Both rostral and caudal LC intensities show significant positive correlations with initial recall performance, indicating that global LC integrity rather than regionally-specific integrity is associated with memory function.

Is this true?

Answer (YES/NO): NO